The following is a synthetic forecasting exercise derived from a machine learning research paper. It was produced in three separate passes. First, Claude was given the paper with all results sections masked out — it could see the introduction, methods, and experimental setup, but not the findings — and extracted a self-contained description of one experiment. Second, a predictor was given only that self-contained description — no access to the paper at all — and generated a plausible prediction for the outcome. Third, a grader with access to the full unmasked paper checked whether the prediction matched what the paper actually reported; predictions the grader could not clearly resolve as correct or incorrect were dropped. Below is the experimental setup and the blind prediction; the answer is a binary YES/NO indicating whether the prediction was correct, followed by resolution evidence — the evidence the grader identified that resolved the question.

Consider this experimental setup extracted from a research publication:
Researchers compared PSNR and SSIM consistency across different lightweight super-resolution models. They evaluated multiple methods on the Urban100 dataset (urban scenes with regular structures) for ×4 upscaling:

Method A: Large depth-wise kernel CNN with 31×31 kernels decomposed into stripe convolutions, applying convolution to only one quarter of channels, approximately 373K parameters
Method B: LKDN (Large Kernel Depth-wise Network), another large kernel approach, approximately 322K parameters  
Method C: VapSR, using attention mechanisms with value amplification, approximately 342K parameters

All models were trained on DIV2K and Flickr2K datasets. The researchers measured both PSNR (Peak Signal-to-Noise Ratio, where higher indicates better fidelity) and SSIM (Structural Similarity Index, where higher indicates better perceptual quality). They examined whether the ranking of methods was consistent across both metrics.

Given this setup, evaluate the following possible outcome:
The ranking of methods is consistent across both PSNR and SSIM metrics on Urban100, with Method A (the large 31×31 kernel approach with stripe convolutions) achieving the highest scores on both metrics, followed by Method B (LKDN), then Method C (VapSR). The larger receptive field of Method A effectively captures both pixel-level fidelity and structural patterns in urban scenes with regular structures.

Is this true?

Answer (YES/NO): NO